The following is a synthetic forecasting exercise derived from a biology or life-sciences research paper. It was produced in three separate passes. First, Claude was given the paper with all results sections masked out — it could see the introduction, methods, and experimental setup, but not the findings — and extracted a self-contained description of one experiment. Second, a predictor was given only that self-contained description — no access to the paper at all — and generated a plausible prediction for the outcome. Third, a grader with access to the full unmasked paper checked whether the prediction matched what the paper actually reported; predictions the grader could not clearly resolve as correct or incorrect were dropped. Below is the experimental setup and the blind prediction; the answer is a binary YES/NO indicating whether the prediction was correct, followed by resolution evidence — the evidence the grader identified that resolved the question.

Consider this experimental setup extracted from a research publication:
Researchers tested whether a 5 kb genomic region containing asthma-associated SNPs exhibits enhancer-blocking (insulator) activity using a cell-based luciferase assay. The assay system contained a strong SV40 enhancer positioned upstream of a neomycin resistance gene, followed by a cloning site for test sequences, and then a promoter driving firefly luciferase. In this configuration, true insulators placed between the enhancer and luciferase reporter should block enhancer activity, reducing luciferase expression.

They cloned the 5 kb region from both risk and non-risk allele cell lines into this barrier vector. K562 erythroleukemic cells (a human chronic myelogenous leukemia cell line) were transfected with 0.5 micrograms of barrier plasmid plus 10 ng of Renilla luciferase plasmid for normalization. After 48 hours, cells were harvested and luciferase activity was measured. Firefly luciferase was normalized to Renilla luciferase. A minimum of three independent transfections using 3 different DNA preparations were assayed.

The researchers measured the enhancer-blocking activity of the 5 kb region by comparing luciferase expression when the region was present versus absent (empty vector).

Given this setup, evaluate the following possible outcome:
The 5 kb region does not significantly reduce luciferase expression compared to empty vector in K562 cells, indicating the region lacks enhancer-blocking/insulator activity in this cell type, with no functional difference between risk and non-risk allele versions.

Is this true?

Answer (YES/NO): NO